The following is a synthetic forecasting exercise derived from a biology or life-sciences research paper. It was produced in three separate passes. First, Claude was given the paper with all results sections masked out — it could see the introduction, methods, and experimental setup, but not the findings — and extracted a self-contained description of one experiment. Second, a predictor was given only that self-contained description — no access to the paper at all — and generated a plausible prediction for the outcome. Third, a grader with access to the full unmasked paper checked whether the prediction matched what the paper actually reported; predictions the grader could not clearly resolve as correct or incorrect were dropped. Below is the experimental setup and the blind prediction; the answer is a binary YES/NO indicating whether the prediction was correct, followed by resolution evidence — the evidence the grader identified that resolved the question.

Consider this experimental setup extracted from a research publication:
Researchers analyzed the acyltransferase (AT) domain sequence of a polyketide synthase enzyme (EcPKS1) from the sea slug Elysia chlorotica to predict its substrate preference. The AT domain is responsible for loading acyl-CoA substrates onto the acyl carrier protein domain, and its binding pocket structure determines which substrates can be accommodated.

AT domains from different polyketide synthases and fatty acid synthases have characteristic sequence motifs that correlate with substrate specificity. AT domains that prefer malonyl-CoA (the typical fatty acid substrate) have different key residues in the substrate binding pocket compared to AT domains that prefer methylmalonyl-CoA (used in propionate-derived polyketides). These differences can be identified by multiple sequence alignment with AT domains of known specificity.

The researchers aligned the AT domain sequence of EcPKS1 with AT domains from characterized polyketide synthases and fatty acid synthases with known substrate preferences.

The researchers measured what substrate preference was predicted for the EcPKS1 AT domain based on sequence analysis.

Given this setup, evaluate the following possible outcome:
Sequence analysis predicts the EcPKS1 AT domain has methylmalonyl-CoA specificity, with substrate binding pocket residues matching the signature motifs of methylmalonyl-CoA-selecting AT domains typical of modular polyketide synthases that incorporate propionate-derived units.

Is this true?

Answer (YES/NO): YES